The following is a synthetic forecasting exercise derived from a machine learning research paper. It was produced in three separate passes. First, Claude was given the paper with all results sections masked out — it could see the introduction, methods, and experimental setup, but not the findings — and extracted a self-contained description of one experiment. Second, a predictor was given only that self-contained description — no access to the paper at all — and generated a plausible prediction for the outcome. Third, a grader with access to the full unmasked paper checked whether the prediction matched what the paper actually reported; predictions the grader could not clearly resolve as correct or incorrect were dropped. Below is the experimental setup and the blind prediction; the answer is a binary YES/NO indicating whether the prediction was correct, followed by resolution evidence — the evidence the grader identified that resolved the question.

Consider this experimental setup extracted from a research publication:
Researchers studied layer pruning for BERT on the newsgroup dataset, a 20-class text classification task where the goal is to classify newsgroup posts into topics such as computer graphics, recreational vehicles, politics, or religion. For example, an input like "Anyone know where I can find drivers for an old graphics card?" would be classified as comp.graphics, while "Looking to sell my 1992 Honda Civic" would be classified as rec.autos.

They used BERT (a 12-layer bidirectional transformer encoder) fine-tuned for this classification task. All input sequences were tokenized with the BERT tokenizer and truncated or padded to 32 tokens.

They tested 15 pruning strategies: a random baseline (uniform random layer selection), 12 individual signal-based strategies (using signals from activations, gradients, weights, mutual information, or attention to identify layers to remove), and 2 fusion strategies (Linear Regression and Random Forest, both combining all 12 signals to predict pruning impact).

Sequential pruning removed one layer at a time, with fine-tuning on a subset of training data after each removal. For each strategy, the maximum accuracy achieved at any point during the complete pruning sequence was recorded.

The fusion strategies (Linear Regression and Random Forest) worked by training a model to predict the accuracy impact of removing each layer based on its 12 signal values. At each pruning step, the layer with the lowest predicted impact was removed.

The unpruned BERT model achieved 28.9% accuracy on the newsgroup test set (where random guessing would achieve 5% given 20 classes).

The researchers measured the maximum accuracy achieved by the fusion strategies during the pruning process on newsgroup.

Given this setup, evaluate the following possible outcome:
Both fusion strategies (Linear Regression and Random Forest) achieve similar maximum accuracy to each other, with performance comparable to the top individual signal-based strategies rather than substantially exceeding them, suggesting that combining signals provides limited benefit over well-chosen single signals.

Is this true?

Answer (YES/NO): NO